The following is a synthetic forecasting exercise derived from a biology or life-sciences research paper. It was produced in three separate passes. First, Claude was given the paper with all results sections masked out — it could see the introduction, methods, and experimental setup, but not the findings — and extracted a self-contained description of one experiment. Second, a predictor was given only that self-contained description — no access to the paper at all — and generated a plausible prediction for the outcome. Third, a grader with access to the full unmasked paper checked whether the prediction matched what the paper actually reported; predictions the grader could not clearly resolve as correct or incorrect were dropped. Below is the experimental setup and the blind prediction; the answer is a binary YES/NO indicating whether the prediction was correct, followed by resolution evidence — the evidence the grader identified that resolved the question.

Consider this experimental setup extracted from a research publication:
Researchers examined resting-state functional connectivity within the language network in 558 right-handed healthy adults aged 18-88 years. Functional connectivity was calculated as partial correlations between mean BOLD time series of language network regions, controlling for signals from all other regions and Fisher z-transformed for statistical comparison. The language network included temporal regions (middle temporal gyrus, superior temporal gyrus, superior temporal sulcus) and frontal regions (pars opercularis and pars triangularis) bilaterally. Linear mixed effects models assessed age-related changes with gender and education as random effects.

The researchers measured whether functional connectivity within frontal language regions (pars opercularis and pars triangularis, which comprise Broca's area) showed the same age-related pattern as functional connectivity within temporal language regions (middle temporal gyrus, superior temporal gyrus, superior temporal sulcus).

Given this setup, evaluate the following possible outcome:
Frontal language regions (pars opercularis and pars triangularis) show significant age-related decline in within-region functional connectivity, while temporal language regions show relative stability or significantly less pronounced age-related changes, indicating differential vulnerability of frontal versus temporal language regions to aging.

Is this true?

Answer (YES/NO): NO